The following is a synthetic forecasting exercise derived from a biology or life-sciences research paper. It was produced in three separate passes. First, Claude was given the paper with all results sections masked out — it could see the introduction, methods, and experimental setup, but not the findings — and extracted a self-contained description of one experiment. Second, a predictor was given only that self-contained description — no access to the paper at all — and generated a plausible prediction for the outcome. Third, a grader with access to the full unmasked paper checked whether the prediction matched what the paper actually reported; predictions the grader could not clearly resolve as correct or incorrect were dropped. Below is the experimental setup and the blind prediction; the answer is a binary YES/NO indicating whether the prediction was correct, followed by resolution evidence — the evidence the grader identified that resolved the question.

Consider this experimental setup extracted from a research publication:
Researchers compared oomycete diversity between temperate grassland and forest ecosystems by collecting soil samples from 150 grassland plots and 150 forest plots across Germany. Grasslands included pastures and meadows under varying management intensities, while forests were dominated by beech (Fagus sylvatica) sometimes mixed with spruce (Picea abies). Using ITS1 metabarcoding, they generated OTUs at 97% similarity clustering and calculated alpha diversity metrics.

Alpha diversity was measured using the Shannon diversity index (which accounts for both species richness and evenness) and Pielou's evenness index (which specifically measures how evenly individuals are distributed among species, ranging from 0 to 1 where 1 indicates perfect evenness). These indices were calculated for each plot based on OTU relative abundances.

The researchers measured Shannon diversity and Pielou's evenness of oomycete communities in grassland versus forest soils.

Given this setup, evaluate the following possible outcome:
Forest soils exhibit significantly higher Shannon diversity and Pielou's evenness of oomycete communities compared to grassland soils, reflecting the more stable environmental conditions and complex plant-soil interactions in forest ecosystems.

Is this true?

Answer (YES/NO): NO